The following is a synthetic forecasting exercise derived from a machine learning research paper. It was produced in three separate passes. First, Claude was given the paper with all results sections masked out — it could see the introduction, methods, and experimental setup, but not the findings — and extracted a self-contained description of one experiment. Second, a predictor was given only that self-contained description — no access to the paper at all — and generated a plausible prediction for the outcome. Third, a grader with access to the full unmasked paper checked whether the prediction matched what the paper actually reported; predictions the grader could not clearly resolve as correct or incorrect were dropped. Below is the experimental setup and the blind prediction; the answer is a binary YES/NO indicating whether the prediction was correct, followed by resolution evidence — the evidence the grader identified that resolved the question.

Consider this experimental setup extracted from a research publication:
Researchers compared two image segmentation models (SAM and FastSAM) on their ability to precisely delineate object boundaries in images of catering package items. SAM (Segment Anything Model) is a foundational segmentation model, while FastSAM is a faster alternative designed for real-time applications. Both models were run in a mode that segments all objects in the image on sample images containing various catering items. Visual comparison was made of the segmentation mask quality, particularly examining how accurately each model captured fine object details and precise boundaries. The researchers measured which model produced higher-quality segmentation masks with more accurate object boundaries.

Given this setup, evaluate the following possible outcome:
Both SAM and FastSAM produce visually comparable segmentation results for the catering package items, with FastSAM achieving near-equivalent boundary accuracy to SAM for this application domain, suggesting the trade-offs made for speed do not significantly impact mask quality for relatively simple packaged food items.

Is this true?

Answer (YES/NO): NO